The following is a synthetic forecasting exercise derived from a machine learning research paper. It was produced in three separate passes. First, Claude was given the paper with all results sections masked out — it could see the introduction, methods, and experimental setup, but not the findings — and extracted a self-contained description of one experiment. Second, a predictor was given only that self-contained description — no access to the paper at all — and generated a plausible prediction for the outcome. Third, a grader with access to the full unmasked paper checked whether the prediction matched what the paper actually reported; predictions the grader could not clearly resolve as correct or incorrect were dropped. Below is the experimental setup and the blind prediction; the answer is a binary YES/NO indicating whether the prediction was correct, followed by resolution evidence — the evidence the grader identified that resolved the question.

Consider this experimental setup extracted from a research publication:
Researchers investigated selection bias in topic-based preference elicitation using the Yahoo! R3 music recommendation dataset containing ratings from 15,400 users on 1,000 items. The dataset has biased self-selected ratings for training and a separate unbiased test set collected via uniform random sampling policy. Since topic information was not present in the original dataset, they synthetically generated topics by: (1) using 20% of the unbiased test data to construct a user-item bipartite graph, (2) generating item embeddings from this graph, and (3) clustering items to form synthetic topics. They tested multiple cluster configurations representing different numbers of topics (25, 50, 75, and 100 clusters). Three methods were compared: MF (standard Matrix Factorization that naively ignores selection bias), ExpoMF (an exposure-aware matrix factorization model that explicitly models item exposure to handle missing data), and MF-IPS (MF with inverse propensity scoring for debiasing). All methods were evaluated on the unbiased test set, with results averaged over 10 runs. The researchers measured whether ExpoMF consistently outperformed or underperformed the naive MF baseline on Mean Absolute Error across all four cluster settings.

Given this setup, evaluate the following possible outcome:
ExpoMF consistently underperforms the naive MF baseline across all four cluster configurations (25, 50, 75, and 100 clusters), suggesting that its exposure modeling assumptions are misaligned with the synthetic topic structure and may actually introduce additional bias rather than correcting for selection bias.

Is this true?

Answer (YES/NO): NO